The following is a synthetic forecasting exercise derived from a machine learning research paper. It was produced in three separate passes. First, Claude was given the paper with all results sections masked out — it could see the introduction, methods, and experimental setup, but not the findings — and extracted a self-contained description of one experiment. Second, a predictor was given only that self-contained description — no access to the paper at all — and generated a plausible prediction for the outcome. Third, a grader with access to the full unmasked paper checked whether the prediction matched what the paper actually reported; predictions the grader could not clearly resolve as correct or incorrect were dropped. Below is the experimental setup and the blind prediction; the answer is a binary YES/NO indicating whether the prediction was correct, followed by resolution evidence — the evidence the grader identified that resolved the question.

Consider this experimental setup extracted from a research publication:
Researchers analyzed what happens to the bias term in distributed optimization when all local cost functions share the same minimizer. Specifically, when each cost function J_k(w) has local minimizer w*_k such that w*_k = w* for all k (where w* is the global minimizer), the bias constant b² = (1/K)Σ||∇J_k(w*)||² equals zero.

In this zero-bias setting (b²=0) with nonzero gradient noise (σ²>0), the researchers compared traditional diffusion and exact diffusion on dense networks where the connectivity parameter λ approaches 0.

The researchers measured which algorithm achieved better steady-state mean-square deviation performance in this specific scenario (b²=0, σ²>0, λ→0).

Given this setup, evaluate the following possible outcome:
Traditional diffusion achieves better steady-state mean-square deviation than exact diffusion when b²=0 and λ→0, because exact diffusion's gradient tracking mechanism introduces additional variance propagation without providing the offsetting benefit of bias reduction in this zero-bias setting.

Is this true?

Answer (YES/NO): YES